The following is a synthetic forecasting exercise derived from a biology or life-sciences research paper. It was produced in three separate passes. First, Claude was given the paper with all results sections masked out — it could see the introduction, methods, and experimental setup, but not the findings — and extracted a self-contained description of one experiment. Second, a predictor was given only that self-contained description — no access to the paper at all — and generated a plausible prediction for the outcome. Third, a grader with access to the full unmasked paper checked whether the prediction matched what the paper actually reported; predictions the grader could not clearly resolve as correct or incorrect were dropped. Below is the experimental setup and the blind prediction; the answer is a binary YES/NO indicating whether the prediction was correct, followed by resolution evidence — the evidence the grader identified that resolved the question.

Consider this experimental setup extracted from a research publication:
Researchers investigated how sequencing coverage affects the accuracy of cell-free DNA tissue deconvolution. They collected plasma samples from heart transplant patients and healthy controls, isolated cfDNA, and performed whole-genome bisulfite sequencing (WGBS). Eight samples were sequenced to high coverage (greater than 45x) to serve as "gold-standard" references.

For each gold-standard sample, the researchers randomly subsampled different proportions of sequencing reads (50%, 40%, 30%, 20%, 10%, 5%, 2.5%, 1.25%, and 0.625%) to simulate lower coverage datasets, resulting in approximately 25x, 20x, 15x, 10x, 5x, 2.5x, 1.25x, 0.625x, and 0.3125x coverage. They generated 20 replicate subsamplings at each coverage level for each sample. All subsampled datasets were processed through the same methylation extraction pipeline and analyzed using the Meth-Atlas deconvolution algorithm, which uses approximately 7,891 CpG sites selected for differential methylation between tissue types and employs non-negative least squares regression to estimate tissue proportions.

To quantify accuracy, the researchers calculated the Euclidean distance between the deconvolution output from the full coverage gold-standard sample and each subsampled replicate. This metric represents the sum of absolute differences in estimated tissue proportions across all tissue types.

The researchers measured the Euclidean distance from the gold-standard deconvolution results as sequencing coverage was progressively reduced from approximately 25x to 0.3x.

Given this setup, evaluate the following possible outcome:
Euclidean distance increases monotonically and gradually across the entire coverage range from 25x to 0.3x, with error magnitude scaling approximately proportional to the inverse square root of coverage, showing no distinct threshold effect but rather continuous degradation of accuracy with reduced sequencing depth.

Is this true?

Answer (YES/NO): NO